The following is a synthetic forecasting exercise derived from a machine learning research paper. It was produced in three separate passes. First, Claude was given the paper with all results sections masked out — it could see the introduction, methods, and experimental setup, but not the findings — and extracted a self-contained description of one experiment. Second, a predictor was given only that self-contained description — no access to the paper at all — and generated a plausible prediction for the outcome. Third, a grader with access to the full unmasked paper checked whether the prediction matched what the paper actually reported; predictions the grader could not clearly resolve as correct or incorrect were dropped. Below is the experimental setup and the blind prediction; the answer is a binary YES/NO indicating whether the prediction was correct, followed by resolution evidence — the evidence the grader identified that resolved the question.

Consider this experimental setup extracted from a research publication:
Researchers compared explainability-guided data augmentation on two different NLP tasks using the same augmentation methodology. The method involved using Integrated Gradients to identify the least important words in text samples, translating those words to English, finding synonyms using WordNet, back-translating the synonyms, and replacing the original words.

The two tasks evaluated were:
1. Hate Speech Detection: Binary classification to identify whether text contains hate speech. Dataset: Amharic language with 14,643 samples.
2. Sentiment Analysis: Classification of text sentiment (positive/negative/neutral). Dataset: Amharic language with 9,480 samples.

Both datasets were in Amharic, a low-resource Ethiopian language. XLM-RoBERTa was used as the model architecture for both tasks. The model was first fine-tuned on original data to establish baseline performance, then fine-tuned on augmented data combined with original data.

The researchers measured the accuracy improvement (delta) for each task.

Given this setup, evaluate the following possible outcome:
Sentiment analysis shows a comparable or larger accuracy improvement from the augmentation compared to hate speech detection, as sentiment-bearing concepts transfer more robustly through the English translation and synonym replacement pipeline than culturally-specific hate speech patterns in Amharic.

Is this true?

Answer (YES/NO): YES